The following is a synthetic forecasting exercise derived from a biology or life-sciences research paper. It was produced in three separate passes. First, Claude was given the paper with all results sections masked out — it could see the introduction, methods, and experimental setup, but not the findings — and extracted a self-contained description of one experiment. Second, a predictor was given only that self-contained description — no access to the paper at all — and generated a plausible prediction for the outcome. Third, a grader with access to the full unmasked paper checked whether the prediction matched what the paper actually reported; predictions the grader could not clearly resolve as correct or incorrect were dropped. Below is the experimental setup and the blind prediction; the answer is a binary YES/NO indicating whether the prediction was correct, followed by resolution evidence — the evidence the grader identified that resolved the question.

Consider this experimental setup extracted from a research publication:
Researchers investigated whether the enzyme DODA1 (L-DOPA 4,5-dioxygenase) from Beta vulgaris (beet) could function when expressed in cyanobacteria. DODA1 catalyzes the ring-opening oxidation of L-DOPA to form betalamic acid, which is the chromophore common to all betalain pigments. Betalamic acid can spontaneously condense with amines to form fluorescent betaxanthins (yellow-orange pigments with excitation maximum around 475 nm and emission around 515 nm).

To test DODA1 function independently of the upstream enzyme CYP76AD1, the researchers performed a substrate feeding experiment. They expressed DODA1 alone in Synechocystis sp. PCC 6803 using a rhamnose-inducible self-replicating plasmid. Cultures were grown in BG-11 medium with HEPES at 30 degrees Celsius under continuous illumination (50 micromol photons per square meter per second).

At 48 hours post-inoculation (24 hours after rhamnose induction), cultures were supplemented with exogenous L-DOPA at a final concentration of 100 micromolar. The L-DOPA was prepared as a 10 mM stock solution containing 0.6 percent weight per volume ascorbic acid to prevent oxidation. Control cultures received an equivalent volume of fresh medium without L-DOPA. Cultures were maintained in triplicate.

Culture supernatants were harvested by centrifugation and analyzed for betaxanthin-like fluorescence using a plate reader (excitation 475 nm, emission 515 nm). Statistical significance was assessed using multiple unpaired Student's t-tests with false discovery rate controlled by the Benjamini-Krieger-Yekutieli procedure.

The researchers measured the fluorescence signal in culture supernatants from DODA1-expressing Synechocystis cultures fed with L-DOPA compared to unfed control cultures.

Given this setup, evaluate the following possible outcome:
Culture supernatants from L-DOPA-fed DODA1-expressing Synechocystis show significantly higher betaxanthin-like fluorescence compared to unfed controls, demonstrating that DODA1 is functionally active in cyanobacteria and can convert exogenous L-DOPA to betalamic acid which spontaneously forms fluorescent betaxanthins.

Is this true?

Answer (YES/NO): YES